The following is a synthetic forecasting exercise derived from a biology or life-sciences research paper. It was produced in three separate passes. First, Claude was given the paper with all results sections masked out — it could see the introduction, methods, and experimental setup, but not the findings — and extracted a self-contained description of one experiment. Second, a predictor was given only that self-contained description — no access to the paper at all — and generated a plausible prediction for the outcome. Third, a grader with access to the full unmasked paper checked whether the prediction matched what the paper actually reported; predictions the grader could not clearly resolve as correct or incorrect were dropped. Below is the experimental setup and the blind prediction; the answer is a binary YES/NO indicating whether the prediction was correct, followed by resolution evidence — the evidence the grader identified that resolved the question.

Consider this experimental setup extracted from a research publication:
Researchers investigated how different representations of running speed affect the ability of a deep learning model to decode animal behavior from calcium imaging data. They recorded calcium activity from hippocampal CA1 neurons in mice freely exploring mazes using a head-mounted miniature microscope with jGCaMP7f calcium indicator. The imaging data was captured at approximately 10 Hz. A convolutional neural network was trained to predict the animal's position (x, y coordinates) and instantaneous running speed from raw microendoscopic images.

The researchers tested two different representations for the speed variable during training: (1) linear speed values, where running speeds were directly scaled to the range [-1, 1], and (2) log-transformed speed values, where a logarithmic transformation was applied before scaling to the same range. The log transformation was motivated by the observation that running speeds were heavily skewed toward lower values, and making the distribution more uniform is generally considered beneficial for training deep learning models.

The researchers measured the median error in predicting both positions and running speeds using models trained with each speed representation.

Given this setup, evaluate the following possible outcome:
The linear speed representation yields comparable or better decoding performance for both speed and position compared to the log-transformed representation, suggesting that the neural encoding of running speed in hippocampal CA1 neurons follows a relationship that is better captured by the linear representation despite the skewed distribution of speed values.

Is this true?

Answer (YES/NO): YES